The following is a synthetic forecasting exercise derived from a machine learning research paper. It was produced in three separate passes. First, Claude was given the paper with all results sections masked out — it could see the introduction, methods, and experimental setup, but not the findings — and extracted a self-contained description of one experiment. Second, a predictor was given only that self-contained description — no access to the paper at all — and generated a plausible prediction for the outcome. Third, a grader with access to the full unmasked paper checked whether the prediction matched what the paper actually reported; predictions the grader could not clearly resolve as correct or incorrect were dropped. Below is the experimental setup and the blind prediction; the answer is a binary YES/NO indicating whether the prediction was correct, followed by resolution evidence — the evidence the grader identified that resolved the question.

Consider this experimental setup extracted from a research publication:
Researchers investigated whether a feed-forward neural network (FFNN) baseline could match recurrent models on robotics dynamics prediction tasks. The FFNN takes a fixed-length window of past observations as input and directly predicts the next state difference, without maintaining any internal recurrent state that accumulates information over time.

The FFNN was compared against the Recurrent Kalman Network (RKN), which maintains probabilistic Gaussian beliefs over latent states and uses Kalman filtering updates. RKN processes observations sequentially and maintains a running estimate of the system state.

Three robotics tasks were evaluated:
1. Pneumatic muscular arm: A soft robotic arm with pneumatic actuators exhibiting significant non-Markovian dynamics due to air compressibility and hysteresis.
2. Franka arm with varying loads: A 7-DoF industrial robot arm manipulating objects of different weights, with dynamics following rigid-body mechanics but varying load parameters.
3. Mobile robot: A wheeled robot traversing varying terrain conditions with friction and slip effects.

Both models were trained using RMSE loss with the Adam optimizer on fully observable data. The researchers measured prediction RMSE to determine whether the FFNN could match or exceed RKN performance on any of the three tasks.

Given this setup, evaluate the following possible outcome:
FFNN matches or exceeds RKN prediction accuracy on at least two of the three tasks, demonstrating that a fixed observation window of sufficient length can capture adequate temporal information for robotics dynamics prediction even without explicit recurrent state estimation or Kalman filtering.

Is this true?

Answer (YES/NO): NO